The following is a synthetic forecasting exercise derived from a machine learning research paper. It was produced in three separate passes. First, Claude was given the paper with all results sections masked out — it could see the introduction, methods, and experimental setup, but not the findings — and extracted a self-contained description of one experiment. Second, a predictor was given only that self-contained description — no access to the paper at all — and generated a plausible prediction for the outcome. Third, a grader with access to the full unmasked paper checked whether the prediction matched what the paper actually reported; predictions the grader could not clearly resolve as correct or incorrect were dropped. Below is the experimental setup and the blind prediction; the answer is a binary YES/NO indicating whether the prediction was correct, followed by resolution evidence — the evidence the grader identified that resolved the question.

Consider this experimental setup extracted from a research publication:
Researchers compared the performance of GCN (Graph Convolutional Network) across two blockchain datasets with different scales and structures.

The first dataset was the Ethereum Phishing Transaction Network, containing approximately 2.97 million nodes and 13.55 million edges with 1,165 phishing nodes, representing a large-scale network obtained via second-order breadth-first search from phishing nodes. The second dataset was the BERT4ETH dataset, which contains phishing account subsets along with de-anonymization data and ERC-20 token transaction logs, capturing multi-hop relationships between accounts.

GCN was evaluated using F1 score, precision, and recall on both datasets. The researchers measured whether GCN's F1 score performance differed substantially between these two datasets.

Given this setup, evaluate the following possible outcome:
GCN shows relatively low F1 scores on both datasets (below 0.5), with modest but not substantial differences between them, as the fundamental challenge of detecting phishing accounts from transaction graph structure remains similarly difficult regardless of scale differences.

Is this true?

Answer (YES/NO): NO